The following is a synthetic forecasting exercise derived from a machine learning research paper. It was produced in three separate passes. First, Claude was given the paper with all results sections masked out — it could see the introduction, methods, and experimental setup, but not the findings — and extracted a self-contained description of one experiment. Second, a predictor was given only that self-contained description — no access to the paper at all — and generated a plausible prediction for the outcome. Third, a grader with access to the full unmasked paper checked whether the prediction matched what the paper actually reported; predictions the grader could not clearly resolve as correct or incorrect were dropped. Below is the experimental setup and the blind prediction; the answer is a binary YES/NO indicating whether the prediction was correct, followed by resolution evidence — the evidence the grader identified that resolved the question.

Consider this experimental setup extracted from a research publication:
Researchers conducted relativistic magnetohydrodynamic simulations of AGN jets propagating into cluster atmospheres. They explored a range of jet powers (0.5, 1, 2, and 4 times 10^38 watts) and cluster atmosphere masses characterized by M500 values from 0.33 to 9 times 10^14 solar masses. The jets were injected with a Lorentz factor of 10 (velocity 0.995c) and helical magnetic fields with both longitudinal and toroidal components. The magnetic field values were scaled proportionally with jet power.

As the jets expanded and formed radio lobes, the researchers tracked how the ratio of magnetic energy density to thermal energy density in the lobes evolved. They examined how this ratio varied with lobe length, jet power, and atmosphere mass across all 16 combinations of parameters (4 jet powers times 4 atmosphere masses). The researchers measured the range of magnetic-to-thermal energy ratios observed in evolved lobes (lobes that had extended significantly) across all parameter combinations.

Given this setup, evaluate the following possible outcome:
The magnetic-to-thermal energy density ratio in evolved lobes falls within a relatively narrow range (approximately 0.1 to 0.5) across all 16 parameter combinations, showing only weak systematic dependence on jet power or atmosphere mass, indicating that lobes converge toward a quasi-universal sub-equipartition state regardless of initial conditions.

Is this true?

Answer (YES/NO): NO